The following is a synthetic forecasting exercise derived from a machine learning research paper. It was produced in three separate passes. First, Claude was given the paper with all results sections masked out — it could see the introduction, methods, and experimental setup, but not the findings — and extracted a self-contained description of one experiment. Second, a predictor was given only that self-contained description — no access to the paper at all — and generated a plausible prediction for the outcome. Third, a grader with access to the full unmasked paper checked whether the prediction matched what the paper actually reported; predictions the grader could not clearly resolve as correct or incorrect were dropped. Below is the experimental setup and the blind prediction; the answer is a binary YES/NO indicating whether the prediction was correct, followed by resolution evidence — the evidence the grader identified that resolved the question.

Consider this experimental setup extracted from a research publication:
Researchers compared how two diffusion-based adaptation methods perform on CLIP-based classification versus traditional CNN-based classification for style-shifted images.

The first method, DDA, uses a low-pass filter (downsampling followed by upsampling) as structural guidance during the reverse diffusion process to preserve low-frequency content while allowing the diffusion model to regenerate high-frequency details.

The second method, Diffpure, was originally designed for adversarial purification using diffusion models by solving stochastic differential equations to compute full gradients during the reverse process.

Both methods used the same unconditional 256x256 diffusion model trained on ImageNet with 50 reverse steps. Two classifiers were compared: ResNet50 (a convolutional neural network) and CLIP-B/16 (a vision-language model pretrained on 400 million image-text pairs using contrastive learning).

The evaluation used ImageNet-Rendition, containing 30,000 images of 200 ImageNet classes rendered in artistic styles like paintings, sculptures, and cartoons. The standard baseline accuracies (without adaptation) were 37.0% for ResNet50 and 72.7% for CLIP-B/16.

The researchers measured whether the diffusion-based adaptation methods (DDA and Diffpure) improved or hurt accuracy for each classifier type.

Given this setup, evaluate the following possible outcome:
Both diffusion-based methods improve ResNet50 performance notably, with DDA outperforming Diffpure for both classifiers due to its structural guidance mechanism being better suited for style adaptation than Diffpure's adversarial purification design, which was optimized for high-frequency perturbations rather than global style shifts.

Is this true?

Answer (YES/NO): NO